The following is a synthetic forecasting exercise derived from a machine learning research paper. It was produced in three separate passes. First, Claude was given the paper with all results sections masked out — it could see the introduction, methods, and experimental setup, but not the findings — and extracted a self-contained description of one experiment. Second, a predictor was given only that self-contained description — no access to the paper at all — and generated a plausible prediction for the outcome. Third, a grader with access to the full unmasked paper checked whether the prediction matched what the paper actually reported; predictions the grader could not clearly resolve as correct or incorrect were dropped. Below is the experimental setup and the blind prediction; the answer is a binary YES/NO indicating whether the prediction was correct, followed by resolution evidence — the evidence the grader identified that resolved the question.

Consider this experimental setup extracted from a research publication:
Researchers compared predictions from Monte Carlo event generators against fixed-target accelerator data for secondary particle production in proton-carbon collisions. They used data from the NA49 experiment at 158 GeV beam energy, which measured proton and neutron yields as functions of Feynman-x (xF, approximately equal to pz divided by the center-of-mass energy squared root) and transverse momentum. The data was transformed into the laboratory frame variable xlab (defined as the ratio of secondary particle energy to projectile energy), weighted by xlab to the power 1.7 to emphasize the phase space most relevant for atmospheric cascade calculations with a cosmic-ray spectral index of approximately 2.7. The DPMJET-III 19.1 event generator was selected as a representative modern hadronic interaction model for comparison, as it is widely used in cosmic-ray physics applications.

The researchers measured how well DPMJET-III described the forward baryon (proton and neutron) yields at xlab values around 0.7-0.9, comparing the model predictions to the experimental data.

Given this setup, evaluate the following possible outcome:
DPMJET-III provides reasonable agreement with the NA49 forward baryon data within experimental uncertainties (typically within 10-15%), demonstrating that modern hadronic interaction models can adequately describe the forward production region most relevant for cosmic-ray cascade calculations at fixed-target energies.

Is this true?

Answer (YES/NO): NO